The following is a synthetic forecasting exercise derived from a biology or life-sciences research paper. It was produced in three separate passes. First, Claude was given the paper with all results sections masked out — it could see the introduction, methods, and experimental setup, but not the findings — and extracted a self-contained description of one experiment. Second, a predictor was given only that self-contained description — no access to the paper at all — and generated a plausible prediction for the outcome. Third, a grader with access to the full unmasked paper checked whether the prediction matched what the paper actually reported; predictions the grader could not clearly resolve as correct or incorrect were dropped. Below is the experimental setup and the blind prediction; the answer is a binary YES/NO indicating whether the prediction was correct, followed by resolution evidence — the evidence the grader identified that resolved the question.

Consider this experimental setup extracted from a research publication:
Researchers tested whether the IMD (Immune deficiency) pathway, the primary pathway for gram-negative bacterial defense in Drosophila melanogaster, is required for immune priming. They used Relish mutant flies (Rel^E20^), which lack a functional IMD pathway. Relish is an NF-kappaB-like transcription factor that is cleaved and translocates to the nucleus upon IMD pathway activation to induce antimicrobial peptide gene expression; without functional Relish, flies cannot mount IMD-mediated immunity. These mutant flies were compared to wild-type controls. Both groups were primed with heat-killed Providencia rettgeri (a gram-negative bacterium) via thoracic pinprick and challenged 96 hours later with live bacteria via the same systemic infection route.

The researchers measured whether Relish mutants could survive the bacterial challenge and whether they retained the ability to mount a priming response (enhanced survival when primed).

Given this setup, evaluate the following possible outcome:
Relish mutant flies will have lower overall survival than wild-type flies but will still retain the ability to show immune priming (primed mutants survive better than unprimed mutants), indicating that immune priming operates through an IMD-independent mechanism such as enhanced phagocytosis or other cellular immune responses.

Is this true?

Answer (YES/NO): NO